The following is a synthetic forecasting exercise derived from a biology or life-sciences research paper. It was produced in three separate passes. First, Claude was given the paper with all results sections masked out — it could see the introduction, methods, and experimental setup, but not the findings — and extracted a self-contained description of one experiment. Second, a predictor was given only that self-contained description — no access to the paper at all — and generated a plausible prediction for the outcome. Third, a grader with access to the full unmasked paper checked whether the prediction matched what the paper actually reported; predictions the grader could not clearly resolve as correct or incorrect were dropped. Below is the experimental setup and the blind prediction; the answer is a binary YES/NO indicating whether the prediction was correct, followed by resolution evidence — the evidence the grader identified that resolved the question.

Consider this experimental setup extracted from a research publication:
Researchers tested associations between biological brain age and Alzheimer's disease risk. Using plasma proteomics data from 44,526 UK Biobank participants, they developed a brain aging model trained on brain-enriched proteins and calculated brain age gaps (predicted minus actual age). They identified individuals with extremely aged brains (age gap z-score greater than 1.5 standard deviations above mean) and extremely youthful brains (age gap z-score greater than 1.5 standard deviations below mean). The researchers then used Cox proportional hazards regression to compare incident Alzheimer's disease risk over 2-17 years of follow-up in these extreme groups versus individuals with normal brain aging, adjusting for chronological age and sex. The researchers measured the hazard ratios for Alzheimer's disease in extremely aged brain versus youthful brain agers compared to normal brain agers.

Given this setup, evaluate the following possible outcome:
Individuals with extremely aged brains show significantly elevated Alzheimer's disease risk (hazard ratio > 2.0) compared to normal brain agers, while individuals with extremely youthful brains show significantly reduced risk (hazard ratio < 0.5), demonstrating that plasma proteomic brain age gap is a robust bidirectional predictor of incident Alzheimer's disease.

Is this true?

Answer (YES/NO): YES